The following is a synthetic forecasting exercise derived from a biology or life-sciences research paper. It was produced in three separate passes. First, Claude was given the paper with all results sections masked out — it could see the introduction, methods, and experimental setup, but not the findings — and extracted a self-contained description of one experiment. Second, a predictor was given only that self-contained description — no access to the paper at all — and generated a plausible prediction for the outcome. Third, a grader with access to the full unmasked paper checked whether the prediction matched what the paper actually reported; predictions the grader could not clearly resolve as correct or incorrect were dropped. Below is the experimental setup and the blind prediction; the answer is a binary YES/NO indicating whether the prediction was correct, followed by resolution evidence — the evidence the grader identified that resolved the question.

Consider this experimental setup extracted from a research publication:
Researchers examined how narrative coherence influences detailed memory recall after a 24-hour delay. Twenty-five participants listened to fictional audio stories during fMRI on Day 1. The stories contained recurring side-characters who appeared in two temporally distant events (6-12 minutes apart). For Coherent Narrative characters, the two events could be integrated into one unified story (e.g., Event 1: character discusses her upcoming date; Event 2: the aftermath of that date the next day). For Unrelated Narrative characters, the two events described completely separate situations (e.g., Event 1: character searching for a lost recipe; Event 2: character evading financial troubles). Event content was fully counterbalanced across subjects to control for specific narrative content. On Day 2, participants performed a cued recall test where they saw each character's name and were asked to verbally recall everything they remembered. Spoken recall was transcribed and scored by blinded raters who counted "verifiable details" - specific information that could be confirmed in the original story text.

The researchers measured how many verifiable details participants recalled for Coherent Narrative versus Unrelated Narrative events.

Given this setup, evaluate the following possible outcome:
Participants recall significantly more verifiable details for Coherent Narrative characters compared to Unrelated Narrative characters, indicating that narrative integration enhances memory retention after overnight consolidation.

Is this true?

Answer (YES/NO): NO